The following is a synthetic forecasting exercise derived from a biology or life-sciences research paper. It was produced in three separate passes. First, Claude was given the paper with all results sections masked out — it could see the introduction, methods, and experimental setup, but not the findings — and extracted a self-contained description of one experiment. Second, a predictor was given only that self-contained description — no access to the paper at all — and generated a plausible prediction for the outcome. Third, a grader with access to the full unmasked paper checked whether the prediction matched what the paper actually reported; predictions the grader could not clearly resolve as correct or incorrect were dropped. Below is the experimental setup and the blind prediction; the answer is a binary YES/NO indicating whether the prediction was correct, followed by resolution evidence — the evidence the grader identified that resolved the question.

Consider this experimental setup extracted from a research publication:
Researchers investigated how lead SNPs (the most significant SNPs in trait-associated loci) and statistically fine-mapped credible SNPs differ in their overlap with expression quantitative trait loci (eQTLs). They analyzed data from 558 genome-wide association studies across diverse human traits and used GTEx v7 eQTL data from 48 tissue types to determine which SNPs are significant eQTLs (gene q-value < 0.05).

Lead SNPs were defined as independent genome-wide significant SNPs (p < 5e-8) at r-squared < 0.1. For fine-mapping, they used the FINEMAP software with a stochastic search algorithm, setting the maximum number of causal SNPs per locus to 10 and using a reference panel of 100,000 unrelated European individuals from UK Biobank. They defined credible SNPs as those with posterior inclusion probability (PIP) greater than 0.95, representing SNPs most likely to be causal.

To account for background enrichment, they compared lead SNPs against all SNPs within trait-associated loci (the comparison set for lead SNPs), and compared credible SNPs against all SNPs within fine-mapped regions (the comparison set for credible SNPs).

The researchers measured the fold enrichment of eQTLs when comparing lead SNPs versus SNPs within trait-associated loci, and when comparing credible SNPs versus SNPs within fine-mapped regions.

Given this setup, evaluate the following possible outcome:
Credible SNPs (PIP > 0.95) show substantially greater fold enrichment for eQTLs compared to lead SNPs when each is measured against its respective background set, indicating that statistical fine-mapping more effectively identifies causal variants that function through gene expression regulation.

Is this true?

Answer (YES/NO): YES